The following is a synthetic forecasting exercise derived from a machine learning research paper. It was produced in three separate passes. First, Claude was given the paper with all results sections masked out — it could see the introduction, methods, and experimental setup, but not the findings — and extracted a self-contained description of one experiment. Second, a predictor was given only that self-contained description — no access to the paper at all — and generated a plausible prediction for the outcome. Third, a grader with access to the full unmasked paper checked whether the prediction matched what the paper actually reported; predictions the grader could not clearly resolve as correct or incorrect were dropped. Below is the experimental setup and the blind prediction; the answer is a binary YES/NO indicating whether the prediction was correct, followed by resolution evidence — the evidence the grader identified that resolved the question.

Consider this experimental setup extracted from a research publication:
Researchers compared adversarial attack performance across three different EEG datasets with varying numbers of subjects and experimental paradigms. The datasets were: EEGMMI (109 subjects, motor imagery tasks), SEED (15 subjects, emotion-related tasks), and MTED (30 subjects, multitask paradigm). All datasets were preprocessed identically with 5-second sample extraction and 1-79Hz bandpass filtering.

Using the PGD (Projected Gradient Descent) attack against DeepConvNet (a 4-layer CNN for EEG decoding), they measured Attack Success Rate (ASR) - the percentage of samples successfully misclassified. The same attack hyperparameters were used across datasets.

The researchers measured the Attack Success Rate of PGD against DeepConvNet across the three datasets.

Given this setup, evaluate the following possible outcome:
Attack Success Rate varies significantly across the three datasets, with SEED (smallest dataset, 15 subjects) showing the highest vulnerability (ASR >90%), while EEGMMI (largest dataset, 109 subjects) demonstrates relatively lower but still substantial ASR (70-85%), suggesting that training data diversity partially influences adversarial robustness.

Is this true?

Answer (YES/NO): NO